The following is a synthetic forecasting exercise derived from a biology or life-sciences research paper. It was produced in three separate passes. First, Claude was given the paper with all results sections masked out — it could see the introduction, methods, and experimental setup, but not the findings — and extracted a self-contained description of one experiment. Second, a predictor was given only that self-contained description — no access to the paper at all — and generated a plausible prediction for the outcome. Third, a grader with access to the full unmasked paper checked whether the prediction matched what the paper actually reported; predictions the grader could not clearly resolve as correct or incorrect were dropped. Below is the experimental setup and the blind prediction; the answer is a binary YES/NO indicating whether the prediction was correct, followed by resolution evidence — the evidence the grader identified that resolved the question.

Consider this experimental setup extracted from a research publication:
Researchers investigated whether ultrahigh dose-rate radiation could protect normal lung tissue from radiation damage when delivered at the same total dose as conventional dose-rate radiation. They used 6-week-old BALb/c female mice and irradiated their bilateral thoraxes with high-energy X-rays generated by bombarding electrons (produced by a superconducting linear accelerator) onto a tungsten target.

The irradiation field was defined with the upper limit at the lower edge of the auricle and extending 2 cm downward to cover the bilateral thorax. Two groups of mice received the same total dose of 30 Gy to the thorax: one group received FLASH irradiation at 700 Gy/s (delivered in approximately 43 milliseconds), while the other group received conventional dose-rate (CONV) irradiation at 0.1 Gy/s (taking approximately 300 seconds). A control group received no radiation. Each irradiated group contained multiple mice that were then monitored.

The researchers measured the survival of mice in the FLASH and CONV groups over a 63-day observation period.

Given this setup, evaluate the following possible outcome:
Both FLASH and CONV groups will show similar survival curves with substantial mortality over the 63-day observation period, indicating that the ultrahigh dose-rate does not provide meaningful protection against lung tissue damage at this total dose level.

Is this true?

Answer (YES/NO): NO